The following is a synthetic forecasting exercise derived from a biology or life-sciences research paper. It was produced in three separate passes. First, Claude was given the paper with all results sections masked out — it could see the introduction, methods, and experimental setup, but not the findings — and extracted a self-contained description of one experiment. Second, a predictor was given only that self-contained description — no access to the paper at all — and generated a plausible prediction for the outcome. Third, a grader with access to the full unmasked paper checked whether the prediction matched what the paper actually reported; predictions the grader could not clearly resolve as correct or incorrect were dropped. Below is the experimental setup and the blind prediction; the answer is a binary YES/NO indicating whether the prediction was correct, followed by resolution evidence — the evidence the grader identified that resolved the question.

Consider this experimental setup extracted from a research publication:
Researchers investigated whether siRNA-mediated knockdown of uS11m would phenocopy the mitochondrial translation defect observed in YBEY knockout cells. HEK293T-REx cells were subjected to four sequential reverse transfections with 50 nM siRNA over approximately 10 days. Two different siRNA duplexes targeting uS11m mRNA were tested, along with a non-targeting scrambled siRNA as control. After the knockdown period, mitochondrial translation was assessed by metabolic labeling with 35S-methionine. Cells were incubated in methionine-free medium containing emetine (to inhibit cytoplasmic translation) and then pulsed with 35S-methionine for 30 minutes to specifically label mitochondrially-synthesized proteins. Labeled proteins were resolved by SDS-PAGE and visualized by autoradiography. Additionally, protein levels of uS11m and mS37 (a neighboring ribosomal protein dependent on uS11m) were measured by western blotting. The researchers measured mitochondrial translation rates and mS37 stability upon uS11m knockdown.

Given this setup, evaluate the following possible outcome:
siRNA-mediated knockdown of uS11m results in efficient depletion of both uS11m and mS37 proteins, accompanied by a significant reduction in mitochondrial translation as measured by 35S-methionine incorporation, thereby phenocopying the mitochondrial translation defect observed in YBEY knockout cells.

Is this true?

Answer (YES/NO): YES